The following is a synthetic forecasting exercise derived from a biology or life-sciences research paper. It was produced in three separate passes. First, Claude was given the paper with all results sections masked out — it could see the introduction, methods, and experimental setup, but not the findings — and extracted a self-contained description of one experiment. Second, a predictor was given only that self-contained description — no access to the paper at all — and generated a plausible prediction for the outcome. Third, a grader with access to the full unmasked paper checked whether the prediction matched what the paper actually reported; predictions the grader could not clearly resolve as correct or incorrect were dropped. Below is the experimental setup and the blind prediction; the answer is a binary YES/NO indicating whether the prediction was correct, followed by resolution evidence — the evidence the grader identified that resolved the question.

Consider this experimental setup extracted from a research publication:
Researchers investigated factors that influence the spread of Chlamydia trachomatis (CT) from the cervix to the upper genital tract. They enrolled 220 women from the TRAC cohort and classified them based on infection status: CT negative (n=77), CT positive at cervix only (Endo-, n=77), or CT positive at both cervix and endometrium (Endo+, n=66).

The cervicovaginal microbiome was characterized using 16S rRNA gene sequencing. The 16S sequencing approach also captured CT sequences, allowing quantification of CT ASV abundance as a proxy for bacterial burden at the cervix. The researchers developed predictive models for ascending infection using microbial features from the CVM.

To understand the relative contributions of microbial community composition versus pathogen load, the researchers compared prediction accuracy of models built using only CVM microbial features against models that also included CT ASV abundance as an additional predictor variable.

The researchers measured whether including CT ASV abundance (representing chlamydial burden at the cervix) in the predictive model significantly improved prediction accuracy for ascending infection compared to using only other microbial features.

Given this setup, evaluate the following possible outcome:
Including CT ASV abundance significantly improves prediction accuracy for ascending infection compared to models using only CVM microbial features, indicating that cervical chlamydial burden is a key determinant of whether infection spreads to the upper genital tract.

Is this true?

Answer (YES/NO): YES